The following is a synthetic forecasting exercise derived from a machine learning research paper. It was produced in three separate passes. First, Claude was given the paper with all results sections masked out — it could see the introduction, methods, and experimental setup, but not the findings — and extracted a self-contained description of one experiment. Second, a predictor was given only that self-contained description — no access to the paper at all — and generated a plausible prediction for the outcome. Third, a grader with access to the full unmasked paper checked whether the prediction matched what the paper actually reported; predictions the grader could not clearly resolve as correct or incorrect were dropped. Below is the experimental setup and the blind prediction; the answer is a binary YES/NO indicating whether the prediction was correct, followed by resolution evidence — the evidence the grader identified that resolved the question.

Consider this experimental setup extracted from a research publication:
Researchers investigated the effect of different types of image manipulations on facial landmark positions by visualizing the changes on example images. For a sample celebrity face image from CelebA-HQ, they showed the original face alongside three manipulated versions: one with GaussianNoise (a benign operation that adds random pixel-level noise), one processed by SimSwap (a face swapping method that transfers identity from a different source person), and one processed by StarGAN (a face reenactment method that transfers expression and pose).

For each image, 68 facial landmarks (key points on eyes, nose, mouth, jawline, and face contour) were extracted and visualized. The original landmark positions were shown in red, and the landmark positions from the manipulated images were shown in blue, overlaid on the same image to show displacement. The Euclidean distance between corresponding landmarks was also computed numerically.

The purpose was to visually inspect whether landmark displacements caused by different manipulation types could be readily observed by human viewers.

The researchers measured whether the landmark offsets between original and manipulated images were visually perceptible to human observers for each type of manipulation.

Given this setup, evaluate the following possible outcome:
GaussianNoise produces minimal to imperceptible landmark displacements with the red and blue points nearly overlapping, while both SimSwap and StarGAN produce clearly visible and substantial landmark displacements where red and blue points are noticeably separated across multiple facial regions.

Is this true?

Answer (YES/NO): YES